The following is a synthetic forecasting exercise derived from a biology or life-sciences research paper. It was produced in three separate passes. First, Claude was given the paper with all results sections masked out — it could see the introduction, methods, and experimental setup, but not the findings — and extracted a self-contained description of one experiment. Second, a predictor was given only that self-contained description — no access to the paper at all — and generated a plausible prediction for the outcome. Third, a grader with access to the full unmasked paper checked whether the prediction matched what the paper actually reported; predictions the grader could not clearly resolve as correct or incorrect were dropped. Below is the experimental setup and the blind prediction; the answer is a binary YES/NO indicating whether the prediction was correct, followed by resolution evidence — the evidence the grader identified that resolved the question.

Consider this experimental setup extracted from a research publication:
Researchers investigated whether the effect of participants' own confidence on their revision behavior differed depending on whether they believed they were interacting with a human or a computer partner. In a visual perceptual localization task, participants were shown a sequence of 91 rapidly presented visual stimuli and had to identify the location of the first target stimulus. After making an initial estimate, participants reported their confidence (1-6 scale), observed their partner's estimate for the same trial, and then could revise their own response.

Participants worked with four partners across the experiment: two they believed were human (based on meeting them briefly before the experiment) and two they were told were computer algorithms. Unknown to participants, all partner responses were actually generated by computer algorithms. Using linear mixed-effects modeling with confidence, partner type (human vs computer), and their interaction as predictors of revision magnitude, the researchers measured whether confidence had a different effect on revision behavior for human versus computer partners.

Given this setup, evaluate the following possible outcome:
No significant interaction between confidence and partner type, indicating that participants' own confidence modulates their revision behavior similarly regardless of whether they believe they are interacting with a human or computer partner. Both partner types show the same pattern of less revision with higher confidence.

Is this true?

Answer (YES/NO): YES